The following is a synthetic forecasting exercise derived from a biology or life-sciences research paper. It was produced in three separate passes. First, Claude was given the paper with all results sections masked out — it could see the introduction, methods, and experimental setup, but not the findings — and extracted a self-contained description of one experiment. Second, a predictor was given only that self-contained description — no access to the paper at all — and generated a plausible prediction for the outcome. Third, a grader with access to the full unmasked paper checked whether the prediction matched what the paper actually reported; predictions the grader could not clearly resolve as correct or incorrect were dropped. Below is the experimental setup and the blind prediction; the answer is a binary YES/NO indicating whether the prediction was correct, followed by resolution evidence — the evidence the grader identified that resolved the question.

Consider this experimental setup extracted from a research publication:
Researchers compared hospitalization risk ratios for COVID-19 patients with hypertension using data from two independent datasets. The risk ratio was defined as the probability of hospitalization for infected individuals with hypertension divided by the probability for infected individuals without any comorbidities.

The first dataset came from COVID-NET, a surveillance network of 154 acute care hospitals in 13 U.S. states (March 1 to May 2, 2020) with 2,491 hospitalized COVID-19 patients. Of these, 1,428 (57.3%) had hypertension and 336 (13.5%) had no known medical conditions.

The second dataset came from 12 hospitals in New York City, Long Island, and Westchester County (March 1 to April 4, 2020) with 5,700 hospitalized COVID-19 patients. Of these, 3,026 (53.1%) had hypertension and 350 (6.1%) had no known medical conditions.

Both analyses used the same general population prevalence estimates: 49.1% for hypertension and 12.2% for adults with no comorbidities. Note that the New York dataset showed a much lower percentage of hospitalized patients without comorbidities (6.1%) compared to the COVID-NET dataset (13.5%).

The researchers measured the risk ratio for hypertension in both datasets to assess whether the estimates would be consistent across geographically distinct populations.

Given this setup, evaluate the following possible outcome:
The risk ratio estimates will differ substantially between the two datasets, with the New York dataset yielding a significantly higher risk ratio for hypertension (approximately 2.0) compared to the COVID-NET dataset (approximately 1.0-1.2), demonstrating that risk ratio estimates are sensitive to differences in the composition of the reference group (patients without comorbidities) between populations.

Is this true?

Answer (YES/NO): NO